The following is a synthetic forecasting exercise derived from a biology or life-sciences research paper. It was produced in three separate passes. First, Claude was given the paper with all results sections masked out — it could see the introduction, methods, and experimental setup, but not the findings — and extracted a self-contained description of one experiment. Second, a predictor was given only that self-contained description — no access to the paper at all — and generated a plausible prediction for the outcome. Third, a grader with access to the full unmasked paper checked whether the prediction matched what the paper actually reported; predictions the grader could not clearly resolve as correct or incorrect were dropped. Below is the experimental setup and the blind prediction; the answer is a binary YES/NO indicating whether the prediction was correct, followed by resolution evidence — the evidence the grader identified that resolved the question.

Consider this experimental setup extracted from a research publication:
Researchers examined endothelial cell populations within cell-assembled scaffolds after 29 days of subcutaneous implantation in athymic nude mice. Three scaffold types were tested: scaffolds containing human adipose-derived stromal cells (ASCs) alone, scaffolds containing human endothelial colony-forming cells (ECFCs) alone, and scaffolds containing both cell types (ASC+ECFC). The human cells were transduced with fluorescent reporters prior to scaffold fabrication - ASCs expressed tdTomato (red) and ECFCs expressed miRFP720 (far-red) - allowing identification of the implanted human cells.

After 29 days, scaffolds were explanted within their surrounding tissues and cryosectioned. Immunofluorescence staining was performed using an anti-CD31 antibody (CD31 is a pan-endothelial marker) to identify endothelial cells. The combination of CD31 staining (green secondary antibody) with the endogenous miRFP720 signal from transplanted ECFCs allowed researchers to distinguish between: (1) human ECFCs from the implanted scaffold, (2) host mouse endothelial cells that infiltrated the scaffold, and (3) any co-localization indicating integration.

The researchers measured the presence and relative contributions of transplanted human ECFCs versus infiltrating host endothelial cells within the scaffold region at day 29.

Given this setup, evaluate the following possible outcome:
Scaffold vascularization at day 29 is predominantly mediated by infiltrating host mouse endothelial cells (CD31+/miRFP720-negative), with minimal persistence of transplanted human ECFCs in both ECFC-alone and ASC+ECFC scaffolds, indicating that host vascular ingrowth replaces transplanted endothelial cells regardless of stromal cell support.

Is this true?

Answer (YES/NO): NO